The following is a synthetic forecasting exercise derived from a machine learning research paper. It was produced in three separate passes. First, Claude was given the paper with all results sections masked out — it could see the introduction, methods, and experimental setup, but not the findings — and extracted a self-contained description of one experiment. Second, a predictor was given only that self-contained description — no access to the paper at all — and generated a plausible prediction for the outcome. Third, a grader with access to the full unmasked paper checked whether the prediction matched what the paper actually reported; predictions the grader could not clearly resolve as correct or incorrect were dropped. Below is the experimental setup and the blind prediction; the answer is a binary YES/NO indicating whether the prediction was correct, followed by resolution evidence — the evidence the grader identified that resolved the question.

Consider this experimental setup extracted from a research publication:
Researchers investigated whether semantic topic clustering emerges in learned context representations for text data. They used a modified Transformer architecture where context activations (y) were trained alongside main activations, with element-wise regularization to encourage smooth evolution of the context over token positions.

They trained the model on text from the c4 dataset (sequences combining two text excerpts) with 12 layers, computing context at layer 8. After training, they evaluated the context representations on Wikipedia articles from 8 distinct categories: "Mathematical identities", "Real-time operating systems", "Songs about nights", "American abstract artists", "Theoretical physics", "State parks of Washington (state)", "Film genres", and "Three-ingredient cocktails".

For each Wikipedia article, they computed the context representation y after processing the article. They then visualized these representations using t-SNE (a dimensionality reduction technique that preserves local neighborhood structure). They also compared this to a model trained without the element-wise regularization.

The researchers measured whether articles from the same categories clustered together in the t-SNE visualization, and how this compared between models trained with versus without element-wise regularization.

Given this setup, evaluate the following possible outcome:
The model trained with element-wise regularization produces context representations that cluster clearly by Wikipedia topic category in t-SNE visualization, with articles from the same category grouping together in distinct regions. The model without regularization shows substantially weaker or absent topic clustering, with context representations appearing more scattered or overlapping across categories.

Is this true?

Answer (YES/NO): YES